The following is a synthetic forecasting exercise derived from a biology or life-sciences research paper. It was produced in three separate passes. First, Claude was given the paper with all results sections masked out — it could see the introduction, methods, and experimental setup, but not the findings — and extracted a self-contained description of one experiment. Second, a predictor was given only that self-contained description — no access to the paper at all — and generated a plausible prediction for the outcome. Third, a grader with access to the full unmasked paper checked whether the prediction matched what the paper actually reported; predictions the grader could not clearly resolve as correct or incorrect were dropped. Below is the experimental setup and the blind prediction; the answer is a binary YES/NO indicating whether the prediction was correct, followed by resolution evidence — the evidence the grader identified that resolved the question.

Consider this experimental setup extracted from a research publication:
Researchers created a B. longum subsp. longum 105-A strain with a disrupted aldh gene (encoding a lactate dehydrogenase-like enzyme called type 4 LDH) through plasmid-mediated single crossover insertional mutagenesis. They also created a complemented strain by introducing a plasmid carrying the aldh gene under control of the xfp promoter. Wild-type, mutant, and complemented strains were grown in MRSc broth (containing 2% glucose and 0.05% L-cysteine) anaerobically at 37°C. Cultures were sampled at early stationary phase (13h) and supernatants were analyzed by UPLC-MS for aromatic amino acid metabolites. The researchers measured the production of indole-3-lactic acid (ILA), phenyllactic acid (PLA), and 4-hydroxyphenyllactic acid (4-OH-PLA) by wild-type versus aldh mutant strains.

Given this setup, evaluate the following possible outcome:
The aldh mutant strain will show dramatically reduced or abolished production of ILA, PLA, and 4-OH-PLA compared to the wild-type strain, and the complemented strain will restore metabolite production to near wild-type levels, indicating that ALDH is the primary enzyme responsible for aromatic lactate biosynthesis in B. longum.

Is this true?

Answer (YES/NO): YES